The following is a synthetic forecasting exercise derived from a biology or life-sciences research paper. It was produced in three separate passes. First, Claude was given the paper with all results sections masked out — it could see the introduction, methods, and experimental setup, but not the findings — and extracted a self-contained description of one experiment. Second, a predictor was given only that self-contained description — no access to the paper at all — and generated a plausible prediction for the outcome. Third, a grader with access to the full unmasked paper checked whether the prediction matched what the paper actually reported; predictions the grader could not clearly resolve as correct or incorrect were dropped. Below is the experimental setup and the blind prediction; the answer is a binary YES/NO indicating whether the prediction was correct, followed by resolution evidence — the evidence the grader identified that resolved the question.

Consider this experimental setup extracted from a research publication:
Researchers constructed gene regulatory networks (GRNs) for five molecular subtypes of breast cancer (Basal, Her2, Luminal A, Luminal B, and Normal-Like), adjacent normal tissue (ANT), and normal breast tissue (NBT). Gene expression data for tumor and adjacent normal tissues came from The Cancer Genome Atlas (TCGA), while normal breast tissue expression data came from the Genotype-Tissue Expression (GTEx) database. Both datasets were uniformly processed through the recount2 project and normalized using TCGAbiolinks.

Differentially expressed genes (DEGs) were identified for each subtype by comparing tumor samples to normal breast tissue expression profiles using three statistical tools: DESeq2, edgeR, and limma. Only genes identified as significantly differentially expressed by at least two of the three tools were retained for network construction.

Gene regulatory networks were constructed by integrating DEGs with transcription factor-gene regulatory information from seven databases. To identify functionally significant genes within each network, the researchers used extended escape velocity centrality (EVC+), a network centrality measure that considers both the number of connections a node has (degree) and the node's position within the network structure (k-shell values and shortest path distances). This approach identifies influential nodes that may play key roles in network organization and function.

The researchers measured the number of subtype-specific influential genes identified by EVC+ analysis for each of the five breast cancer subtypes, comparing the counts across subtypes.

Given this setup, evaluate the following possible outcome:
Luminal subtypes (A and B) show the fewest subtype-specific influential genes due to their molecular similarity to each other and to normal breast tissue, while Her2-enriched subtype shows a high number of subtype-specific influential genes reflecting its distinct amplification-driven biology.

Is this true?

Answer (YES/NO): NO